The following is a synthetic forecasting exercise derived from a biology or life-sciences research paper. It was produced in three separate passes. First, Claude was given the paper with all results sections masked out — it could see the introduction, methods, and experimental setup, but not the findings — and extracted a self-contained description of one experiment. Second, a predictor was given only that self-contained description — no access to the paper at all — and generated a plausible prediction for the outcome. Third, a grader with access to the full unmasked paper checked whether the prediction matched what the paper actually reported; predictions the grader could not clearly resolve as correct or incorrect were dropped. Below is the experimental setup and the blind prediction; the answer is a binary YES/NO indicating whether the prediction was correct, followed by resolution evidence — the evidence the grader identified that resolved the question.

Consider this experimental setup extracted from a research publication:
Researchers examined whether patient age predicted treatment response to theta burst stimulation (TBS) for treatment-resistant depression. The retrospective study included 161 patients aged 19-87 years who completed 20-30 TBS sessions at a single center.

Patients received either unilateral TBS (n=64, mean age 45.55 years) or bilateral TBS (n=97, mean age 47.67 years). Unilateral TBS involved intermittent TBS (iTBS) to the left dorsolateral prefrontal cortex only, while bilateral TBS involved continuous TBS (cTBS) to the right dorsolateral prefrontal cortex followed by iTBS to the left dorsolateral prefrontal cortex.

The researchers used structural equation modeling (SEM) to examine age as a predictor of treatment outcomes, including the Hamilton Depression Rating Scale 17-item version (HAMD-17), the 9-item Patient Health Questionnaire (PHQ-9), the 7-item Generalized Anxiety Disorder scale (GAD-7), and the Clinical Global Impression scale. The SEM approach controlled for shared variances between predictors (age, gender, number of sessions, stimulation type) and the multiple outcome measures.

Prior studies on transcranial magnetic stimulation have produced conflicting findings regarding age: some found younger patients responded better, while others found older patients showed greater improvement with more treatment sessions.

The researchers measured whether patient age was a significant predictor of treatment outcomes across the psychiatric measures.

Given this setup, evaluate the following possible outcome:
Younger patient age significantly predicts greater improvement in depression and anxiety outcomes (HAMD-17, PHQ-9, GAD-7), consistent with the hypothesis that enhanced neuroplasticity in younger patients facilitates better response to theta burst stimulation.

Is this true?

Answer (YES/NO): NO